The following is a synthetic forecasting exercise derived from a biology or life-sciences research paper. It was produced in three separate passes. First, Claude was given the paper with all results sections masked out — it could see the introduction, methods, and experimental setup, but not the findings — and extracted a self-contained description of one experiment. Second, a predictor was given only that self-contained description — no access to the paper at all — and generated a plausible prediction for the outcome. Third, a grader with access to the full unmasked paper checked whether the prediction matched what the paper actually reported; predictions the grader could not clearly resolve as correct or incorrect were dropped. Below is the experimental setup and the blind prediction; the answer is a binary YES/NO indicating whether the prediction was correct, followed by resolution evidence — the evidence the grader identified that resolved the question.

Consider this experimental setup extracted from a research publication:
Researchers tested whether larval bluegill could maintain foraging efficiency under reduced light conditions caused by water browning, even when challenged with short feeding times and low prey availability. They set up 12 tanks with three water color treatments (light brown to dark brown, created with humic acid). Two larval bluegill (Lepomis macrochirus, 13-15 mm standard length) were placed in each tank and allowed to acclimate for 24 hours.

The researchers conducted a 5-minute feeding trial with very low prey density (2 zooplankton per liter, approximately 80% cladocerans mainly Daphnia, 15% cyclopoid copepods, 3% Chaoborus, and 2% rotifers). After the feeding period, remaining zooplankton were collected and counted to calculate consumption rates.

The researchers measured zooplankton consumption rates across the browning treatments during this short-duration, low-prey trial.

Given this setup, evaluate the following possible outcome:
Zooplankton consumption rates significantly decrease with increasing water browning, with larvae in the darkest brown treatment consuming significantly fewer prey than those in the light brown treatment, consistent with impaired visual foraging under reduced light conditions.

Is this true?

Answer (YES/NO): NO